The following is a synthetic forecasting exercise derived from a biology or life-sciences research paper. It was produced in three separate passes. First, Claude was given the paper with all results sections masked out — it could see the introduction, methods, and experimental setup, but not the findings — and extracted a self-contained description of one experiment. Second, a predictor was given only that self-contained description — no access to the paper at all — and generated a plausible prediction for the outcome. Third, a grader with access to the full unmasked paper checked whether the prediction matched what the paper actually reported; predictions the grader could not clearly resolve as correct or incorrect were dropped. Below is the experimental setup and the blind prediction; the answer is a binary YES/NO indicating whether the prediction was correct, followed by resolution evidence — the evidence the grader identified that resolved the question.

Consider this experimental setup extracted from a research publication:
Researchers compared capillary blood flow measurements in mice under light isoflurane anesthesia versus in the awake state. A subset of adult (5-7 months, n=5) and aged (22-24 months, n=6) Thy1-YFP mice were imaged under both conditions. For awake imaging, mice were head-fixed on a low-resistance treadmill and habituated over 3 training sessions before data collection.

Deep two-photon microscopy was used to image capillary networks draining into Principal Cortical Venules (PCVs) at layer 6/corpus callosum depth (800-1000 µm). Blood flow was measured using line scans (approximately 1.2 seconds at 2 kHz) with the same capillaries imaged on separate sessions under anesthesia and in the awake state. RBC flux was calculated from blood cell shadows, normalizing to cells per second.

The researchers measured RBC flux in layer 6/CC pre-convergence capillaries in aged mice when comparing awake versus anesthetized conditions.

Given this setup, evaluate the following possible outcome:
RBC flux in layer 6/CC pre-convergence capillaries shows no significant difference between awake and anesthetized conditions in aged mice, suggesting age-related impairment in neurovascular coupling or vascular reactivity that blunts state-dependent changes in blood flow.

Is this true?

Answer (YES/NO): NO